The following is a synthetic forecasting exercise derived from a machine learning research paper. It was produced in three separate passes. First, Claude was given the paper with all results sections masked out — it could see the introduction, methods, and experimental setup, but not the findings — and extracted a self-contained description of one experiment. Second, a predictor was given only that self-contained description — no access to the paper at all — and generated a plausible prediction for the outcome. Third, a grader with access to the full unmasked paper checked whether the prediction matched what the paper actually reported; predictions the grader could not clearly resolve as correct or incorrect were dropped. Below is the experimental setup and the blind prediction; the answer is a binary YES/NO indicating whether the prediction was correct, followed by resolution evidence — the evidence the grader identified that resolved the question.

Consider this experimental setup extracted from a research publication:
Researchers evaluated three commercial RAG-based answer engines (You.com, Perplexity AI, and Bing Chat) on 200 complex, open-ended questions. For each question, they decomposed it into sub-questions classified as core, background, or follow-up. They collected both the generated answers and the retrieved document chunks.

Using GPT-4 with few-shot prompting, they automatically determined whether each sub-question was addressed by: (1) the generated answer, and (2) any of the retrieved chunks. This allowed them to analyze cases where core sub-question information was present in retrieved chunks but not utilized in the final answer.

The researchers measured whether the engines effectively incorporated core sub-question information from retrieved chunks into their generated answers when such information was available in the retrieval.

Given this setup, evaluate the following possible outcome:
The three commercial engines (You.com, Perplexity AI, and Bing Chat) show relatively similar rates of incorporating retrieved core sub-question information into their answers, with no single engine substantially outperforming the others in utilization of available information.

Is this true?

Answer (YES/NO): NO